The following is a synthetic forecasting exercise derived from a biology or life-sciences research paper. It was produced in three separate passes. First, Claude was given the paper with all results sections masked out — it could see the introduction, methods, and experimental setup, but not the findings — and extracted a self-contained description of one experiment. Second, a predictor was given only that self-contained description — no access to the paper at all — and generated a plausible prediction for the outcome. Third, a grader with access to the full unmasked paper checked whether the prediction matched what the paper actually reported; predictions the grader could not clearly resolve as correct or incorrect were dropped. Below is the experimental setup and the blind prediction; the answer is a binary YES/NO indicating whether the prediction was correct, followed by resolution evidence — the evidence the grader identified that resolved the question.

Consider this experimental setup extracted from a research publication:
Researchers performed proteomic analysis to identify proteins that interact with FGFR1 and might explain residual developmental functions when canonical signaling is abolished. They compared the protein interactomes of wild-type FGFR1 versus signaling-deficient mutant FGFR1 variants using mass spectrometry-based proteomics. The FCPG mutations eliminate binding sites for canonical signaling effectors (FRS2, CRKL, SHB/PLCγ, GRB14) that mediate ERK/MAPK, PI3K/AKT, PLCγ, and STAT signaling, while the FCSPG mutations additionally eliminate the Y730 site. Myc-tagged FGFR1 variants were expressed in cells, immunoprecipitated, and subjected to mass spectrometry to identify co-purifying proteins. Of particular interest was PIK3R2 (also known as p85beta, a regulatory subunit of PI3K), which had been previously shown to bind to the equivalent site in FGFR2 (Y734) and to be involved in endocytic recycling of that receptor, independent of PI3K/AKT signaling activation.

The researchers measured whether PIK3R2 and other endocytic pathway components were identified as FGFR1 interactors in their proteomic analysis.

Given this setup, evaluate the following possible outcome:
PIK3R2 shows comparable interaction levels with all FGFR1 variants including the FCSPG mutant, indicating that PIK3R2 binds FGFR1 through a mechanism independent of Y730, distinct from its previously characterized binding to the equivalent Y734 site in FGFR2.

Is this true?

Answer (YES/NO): NO